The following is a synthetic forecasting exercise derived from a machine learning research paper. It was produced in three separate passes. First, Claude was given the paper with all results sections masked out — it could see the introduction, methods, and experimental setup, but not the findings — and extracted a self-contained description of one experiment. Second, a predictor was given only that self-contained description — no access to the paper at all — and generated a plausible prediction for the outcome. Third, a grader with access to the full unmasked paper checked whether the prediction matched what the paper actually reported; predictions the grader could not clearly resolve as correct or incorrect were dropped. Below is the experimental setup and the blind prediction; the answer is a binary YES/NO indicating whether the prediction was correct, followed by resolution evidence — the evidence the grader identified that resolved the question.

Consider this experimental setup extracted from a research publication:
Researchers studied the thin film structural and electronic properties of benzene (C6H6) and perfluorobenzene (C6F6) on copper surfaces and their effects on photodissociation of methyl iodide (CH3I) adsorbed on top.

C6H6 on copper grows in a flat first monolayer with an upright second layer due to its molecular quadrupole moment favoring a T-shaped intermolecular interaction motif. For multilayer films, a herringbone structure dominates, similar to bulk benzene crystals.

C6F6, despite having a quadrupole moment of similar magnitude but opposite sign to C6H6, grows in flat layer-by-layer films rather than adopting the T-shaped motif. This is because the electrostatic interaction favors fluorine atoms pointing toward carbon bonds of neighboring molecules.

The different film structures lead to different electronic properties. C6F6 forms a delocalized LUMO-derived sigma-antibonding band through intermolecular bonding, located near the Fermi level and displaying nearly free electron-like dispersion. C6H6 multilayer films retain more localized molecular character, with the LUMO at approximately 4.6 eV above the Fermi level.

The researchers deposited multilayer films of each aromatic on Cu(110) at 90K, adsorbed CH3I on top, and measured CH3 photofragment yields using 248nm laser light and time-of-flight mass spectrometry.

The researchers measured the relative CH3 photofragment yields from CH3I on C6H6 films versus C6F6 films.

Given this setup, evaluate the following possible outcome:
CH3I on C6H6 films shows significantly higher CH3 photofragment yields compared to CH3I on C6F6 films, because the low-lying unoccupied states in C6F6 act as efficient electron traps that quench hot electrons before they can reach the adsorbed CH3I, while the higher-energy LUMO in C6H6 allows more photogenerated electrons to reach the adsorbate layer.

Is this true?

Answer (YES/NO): NO